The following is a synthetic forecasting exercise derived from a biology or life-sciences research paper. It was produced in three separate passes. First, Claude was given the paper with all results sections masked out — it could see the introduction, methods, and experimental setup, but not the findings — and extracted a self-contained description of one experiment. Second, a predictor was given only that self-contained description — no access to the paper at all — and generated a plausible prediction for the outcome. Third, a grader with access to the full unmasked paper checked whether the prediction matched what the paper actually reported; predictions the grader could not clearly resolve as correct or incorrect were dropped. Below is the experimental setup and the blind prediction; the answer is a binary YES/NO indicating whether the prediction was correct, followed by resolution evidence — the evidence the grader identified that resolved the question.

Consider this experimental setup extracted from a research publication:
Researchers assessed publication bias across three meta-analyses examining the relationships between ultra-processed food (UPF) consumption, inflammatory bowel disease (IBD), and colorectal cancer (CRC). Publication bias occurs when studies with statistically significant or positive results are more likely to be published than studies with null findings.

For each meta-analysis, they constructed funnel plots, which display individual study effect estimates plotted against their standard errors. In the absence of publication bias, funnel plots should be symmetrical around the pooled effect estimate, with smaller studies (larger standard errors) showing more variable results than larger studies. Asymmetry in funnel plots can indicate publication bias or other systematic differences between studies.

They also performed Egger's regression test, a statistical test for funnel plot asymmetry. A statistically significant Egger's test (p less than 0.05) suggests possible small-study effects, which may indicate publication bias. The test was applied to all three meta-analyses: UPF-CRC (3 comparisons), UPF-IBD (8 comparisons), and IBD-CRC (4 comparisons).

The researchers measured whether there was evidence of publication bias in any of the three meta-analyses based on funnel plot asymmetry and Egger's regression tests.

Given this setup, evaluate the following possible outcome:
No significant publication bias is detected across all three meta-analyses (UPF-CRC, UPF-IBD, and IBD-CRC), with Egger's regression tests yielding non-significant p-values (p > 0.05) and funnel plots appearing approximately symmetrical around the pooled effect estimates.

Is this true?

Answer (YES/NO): YES